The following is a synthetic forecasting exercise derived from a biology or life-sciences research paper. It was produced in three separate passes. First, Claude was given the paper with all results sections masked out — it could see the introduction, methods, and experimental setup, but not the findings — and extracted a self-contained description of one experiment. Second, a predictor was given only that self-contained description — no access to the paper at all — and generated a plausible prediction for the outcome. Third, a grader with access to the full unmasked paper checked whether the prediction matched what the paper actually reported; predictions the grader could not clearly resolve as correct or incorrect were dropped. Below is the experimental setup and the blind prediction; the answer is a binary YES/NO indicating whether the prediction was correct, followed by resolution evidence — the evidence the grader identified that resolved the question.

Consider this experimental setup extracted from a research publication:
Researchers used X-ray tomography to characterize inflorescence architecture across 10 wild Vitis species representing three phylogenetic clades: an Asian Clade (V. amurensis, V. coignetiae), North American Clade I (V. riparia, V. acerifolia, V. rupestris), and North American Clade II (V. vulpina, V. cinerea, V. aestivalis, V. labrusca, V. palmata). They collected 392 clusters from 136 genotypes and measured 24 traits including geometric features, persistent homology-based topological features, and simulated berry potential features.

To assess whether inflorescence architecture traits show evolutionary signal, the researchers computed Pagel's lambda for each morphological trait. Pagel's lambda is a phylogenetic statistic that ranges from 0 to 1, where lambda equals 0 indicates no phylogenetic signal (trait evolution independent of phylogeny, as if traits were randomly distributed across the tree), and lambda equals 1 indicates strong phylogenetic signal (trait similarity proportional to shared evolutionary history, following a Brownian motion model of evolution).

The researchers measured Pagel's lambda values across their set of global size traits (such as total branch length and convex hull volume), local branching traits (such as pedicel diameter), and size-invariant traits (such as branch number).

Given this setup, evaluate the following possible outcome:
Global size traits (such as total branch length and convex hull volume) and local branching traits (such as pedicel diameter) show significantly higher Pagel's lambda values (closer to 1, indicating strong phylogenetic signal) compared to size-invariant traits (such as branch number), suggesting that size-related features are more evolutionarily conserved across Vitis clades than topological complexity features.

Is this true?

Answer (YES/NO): NO